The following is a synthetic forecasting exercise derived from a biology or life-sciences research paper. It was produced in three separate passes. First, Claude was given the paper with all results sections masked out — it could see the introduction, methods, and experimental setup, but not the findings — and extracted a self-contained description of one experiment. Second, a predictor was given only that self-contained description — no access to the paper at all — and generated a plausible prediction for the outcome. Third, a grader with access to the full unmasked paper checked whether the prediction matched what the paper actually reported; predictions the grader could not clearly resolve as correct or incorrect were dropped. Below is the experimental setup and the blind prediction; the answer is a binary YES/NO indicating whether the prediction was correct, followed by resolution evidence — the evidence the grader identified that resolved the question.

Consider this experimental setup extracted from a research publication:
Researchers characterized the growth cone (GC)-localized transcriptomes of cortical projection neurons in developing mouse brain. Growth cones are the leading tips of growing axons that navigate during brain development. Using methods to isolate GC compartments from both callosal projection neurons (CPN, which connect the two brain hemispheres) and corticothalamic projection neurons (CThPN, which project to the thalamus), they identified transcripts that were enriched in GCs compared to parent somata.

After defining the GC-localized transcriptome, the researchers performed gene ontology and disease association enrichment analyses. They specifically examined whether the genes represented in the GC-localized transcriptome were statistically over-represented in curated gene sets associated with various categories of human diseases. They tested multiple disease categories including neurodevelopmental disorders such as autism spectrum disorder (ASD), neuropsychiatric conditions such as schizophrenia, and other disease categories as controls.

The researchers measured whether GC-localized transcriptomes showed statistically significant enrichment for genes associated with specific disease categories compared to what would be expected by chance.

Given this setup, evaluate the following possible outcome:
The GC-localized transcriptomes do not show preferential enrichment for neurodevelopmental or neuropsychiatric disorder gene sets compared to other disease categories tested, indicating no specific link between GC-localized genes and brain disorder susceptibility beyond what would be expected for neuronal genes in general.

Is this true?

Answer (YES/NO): NO